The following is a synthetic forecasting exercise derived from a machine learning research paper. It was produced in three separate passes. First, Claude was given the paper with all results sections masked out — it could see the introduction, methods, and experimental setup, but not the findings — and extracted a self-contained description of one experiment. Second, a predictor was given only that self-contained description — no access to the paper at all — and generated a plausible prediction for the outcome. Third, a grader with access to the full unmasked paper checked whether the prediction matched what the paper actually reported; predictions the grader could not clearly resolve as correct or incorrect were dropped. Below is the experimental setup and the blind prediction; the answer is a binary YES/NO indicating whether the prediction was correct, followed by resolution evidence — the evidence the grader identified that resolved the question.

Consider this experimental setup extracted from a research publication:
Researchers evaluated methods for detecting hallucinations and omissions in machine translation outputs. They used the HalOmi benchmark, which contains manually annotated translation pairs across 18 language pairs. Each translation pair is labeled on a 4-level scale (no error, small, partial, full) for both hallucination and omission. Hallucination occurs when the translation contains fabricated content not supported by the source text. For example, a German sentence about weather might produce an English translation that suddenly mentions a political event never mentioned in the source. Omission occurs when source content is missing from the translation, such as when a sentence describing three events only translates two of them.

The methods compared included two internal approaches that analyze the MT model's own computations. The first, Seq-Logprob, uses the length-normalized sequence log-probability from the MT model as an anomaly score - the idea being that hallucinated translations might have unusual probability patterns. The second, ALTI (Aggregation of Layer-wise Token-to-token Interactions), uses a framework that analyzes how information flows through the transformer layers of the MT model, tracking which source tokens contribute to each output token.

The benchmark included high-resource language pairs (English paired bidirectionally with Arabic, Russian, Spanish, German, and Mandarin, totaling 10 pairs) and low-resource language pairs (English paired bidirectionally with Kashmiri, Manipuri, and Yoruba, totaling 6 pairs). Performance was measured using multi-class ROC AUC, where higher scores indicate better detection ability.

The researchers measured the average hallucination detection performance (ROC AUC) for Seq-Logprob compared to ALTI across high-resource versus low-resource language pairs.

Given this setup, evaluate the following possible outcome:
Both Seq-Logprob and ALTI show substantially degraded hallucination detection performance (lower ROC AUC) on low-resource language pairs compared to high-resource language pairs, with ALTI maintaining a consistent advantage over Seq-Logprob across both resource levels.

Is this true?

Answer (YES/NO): NO